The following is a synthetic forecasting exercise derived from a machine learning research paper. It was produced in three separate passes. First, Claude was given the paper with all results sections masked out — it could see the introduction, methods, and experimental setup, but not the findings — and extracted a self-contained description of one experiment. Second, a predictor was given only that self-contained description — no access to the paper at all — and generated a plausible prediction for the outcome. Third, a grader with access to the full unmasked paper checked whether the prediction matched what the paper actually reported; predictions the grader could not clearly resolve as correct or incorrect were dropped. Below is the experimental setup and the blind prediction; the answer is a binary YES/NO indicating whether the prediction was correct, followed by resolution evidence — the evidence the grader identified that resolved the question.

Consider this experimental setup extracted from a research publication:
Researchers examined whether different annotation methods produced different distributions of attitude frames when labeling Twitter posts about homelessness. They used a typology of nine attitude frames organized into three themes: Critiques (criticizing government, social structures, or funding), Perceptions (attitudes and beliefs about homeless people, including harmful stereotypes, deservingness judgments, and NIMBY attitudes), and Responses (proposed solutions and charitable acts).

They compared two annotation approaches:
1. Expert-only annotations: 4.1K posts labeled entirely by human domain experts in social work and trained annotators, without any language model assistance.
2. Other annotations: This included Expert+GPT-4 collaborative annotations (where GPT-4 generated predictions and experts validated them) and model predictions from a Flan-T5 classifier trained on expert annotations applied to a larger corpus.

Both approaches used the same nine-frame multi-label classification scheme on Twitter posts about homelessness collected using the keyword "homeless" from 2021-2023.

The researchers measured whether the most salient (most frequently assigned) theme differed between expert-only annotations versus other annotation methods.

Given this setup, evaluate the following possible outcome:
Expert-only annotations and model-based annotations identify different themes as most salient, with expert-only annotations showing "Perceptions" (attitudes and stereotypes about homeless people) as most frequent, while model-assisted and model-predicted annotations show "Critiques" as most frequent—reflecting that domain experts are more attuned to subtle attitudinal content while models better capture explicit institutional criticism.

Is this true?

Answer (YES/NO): YES